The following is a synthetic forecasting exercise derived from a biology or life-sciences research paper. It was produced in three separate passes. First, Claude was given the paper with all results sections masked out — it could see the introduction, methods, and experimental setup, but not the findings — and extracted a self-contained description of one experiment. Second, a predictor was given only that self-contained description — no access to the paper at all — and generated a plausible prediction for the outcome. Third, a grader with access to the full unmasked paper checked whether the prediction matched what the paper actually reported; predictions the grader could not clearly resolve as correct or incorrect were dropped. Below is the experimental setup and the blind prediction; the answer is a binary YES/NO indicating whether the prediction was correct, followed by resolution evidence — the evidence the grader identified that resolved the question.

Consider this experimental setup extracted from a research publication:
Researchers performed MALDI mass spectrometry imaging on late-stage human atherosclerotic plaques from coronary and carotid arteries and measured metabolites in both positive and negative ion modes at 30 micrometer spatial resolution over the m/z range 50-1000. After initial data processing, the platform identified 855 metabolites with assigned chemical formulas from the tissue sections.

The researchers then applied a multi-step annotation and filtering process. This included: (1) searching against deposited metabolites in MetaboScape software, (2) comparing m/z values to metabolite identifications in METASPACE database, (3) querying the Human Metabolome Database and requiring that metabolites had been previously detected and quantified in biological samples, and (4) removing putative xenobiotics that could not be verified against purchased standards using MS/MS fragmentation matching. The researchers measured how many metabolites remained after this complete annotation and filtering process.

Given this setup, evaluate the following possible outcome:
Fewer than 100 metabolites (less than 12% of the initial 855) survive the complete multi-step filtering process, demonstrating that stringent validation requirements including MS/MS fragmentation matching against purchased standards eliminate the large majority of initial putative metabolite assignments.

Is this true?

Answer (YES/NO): NO